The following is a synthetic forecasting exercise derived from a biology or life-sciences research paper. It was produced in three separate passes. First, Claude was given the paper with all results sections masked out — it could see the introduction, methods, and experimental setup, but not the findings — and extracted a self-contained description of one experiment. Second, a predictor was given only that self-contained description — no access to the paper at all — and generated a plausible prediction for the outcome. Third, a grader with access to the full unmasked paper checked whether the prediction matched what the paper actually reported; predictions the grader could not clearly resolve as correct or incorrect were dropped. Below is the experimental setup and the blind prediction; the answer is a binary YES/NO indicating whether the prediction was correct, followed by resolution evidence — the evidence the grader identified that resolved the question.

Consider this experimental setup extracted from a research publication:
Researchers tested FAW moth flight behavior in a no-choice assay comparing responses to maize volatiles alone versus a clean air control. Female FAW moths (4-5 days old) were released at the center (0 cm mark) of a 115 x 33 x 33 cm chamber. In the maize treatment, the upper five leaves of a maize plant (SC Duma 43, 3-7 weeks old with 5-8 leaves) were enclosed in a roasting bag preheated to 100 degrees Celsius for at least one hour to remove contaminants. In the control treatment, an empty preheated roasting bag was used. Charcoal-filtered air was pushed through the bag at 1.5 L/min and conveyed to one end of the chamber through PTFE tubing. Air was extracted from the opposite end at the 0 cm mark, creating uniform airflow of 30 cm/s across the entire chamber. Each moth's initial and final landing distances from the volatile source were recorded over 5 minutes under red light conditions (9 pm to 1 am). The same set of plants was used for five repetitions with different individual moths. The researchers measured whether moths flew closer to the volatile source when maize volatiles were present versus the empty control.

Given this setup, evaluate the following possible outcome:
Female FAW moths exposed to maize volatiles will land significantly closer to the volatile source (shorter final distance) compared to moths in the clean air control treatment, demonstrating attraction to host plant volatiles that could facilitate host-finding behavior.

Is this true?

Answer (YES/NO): NO